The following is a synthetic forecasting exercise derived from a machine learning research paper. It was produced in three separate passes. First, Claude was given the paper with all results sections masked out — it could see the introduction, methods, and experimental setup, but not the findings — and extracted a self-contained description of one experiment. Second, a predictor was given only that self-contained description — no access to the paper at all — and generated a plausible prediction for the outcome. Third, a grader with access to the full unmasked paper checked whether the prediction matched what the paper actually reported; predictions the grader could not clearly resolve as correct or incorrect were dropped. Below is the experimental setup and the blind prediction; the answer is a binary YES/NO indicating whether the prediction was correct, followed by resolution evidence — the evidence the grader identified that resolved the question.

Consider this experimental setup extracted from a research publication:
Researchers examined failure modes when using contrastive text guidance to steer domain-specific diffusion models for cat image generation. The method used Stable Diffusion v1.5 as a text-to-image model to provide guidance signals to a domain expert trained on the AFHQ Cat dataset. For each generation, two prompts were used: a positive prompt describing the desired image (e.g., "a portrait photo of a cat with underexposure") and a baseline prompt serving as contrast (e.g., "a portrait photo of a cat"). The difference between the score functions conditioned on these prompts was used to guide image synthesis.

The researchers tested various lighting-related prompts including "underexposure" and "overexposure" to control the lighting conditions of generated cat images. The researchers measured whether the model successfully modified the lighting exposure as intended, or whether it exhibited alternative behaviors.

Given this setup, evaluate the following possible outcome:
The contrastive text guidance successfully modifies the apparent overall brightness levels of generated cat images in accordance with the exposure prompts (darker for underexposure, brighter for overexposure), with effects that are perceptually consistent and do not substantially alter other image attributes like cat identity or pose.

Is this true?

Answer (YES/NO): NO